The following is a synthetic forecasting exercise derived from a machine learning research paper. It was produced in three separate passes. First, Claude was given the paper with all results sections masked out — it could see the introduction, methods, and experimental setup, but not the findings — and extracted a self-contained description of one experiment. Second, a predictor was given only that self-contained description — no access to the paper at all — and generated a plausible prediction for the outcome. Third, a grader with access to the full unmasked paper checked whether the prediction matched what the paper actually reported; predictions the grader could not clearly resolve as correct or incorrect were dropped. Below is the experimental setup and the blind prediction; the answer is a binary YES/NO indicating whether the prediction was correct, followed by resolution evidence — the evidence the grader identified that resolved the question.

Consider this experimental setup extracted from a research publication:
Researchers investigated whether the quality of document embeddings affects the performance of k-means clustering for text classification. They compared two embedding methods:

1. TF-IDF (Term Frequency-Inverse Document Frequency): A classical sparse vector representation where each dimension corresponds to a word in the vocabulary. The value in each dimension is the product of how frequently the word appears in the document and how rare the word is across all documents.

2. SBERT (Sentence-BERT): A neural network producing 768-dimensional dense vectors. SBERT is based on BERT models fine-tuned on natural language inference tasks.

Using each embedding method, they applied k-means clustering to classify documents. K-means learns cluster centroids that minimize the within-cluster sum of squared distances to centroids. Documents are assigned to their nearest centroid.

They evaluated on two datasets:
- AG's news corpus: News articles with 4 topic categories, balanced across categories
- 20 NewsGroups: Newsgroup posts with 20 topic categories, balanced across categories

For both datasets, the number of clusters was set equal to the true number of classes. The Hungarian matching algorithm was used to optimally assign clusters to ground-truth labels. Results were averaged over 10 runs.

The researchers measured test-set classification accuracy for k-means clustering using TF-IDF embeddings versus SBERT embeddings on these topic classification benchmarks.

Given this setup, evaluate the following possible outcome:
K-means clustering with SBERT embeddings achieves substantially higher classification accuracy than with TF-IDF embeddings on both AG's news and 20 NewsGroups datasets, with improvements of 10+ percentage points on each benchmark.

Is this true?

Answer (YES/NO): YES